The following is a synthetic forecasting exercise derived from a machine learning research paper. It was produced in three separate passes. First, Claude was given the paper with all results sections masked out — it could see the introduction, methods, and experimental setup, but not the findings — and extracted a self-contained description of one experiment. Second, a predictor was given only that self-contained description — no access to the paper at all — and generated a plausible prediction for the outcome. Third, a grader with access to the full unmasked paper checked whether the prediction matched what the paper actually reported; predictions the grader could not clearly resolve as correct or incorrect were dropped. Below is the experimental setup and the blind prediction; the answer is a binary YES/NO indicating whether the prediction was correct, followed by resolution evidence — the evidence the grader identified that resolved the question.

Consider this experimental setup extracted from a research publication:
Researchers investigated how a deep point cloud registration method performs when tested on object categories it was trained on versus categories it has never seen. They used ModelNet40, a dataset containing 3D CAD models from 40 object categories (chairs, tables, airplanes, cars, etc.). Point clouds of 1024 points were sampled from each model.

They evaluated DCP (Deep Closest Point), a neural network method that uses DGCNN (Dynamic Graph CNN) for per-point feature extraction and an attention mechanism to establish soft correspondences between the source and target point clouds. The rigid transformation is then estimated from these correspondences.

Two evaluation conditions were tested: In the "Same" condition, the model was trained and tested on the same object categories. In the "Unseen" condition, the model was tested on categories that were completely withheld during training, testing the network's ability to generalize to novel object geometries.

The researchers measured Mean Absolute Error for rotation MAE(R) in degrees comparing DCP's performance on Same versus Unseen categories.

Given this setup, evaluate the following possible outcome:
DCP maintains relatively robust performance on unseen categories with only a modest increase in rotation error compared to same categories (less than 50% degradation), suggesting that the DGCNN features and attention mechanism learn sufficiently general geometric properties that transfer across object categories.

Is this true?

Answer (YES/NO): YES